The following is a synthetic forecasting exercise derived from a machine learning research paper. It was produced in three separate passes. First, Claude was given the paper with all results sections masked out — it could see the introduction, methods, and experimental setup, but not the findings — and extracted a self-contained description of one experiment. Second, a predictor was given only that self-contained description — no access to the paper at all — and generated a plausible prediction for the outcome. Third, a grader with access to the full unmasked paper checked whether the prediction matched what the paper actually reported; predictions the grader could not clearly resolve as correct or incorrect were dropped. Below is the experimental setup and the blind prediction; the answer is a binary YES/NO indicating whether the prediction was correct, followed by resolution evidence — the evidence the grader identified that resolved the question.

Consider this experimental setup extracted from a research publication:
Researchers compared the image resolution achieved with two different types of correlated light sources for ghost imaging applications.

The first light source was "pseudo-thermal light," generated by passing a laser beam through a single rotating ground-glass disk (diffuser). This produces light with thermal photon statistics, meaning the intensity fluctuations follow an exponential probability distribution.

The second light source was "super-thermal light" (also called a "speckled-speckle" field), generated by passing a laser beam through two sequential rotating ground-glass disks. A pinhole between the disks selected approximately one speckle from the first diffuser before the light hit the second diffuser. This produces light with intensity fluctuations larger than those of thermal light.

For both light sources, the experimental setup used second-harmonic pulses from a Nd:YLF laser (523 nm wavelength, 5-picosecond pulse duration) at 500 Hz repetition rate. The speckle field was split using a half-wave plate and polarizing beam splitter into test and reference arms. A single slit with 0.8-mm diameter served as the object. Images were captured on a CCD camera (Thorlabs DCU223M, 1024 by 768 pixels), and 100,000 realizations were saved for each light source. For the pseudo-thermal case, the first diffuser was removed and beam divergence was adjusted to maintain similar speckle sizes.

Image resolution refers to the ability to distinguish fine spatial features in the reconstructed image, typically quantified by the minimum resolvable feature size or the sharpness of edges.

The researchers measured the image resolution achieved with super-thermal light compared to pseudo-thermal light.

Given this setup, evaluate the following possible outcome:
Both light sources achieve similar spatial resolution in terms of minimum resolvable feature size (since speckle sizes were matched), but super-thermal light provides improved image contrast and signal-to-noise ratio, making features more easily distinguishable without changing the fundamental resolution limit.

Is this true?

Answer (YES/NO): NO